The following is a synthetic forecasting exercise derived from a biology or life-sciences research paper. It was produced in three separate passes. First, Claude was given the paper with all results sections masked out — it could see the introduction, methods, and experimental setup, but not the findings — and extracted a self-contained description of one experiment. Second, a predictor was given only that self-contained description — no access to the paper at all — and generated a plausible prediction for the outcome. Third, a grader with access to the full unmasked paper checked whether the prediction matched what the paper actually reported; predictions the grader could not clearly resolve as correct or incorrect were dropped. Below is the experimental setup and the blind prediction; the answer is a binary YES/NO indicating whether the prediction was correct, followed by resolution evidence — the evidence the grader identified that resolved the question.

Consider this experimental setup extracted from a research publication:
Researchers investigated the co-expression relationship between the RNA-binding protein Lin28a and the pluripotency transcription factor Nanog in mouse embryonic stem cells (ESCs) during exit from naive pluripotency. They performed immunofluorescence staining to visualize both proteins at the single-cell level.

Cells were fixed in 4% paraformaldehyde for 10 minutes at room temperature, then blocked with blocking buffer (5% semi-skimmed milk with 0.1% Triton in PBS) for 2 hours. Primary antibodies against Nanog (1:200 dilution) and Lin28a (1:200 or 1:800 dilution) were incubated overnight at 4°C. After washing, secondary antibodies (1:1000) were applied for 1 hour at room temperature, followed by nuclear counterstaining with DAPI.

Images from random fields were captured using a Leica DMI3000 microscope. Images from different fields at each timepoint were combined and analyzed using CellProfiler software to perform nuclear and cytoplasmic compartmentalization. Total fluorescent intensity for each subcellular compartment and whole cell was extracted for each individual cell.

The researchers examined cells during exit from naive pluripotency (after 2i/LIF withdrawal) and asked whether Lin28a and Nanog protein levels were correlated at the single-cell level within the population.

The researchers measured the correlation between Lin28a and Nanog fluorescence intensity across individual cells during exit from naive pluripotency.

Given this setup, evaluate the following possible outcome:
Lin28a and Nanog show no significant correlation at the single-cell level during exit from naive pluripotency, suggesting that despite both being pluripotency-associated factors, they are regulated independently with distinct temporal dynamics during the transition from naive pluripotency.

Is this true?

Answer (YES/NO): NO